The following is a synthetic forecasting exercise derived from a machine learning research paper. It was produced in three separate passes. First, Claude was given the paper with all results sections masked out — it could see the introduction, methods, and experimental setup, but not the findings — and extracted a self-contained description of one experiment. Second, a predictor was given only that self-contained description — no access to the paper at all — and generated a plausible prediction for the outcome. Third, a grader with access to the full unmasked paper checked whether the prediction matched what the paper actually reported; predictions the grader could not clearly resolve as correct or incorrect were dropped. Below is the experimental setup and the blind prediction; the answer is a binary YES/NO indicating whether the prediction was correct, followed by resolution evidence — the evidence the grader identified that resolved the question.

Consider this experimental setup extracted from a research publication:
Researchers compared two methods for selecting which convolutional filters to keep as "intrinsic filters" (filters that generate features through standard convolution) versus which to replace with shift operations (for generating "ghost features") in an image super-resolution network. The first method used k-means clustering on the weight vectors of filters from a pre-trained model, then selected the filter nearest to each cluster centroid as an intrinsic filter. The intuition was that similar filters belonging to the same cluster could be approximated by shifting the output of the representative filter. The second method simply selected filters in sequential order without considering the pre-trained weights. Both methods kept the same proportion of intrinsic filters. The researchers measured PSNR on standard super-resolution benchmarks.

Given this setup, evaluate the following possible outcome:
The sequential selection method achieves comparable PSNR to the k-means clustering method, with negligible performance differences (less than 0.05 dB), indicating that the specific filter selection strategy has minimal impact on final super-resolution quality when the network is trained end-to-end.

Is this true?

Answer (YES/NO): NO